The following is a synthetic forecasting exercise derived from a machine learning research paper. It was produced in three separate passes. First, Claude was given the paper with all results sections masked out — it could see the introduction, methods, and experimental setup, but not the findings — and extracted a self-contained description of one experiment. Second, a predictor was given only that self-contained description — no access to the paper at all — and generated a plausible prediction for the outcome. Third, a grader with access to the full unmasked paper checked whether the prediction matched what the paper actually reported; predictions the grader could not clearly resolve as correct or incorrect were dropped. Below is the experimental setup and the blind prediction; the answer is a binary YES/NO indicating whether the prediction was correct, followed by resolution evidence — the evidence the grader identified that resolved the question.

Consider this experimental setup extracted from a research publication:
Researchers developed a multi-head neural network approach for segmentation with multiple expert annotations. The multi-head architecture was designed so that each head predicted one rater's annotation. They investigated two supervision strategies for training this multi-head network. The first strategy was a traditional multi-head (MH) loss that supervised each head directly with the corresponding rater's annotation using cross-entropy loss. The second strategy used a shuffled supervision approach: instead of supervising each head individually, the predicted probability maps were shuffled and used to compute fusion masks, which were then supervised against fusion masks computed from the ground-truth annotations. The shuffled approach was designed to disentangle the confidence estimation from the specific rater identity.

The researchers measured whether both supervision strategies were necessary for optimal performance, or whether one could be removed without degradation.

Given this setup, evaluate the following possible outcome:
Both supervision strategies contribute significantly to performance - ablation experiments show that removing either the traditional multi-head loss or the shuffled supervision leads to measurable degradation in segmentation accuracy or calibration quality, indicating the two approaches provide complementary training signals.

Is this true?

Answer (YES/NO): NO